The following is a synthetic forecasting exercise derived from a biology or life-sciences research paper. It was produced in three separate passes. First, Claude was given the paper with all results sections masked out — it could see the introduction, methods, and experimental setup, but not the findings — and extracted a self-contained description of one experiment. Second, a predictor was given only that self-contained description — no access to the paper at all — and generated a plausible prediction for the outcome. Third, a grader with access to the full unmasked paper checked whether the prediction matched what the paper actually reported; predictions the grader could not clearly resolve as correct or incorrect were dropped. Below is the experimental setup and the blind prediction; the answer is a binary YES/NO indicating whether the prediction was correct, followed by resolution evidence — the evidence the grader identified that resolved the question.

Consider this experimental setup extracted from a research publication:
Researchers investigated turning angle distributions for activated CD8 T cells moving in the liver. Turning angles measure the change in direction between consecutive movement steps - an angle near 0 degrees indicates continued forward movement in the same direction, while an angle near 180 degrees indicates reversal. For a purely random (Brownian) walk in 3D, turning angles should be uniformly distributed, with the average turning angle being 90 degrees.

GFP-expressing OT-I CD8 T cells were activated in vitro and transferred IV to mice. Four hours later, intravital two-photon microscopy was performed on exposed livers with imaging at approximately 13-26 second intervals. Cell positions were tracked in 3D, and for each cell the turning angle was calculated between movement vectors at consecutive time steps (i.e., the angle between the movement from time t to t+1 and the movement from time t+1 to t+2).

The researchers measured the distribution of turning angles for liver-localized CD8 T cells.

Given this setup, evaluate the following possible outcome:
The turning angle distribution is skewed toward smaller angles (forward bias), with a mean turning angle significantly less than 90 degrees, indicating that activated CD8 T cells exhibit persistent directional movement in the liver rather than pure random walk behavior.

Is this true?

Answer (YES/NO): YES